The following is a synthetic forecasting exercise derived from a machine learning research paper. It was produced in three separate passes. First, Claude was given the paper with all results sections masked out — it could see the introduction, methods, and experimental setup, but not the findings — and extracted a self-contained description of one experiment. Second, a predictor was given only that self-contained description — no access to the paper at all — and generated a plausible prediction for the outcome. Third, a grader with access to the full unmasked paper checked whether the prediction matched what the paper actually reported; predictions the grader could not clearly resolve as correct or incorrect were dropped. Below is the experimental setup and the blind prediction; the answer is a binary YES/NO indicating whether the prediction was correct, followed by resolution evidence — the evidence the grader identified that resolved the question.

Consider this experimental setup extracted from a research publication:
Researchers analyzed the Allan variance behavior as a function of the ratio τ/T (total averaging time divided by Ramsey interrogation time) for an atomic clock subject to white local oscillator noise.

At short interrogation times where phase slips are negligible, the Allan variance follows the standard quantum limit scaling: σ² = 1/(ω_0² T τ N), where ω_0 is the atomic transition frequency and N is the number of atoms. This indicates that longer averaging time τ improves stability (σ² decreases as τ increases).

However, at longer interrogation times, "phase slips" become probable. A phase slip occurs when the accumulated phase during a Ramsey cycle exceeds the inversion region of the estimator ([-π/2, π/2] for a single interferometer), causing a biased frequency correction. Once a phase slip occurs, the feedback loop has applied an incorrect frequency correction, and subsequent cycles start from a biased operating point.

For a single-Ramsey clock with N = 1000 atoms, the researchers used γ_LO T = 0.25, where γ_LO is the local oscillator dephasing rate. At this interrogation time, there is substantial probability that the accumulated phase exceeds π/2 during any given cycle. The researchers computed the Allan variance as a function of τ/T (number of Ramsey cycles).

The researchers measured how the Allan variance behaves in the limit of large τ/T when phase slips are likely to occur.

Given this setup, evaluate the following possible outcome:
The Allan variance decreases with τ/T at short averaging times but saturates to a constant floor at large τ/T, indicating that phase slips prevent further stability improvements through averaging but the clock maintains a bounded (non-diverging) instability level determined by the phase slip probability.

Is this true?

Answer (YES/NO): YES